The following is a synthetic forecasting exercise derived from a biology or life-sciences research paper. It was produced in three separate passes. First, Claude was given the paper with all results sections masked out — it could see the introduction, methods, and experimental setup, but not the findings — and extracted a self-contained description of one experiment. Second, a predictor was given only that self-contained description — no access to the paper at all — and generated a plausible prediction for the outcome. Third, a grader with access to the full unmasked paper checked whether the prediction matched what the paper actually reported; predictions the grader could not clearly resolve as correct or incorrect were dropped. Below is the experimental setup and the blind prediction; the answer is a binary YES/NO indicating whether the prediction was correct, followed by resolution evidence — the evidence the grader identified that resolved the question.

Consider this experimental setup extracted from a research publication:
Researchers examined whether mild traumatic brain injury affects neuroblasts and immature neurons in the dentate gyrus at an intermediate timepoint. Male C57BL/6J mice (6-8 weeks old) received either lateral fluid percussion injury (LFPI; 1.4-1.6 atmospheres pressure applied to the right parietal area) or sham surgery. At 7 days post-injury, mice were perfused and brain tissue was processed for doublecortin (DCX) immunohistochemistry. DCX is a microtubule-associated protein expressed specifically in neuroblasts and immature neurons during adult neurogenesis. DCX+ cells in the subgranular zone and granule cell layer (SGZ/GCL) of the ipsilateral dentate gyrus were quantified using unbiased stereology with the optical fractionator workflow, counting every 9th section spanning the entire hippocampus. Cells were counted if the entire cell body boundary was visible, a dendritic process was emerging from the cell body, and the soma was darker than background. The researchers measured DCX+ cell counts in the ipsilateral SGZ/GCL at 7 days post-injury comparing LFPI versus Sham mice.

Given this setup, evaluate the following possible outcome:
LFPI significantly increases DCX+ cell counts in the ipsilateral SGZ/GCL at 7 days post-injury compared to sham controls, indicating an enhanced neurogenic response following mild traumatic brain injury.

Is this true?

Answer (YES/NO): YES